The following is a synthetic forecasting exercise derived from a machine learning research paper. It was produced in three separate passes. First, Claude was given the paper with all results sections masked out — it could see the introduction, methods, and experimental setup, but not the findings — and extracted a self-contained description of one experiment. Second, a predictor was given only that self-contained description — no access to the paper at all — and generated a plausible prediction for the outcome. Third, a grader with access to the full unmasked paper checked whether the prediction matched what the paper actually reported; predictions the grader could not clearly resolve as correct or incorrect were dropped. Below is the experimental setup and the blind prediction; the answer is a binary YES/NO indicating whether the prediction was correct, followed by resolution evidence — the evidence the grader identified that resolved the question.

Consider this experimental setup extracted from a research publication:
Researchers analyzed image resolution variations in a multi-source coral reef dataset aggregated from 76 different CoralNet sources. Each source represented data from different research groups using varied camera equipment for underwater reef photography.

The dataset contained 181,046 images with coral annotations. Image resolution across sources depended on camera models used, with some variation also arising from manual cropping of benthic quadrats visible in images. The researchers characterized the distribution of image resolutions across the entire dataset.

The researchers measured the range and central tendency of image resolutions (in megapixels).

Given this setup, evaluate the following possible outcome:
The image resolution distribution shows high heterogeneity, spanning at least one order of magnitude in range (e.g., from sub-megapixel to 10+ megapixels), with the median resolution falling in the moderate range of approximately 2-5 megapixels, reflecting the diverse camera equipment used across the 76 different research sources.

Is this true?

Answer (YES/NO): NO